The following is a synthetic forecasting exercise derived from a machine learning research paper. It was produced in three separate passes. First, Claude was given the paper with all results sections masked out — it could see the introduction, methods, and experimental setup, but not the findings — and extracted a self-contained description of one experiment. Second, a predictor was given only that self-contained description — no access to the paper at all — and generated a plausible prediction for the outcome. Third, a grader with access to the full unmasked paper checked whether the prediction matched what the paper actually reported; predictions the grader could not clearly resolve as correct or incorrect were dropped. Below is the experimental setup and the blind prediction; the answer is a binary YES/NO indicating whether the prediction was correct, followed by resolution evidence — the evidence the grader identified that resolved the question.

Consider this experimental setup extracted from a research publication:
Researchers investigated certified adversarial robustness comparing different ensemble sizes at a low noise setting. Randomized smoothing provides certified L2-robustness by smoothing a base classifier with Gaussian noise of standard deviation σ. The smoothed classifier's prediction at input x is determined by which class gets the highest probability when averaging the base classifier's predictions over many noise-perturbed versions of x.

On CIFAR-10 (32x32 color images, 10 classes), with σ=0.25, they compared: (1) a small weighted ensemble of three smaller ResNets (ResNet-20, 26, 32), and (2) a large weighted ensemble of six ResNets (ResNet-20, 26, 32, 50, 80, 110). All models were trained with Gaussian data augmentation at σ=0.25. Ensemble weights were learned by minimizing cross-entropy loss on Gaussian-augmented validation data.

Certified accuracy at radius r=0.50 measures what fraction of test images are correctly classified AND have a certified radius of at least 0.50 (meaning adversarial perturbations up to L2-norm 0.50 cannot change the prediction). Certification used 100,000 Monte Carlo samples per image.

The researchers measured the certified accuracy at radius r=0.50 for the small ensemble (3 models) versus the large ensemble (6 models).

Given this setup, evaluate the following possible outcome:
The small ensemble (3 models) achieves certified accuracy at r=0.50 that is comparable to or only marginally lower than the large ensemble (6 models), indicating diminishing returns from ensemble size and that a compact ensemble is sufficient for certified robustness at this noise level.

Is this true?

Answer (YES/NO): NO